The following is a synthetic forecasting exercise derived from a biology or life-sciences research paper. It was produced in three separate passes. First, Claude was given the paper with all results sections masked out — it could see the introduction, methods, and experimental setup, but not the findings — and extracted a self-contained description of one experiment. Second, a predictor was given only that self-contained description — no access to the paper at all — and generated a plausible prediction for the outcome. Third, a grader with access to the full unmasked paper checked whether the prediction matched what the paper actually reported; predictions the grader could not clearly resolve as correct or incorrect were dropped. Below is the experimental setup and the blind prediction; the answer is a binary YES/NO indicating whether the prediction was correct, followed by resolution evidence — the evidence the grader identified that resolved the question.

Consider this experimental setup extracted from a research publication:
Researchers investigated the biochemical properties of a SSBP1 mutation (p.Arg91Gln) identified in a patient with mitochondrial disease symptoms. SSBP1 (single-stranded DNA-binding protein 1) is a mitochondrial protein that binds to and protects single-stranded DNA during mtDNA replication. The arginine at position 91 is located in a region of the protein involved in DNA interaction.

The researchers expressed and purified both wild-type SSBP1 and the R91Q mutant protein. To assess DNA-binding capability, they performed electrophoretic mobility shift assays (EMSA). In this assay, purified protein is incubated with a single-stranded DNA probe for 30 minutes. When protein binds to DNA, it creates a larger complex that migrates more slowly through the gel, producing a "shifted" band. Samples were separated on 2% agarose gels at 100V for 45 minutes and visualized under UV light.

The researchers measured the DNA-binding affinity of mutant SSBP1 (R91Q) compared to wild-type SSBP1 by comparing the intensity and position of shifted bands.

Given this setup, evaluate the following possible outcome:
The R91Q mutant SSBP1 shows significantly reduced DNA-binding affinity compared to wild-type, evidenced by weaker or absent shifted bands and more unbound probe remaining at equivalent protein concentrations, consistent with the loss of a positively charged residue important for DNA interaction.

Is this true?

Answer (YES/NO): YES